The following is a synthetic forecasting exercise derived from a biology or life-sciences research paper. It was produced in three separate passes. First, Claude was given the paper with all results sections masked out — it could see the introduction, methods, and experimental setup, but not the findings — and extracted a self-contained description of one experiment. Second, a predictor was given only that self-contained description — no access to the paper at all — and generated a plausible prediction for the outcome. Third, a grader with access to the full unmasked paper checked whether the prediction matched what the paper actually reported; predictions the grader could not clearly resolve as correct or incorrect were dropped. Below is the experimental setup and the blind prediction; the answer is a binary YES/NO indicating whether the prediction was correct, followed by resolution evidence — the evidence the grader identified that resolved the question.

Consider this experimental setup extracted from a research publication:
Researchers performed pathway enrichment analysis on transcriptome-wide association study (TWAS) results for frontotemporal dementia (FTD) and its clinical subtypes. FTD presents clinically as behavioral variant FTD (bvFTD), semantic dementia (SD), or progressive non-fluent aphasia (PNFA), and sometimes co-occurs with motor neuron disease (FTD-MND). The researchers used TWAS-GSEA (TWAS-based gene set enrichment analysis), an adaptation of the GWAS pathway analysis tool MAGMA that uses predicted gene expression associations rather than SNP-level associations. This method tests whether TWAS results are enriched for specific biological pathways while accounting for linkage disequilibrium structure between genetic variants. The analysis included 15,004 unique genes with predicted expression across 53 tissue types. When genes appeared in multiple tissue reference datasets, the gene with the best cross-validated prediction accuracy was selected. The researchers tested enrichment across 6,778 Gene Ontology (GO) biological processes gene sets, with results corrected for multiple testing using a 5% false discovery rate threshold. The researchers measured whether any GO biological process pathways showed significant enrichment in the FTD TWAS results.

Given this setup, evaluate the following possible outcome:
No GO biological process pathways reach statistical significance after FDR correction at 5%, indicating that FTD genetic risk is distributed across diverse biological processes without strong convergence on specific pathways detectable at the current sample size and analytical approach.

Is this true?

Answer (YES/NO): NO